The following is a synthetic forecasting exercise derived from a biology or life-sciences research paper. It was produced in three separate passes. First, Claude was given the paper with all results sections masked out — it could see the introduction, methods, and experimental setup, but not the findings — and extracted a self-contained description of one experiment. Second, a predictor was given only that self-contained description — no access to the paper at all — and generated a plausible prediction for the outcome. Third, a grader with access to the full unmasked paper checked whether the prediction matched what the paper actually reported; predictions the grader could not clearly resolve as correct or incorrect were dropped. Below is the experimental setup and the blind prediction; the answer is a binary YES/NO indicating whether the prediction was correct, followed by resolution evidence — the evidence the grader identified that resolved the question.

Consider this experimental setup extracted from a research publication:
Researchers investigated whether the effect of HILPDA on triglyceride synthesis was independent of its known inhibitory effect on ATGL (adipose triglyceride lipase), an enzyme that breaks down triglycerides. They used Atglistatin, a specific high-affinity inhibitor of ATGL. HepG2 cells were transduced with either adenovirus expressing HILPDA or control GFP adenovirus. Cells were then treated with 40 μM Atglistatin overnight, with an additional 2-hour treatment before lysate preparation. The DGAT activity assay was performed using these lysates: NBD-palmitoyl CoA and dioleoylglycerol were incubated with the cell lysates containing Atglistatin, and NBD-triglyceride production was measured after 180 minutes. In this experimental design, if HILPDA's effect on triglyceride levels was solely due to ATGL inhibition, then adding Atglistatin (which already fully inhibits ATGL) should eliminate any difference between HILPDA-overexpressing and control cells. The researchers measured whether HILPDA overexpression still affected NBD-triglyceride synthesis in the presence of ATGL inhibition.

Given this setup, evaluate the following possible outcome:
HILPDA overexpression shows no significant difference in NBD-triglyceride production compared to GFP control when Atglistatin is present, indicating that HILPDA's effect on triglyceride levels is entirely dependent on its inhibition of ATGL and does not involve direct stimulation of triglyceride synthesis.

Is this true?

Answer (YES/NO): NO